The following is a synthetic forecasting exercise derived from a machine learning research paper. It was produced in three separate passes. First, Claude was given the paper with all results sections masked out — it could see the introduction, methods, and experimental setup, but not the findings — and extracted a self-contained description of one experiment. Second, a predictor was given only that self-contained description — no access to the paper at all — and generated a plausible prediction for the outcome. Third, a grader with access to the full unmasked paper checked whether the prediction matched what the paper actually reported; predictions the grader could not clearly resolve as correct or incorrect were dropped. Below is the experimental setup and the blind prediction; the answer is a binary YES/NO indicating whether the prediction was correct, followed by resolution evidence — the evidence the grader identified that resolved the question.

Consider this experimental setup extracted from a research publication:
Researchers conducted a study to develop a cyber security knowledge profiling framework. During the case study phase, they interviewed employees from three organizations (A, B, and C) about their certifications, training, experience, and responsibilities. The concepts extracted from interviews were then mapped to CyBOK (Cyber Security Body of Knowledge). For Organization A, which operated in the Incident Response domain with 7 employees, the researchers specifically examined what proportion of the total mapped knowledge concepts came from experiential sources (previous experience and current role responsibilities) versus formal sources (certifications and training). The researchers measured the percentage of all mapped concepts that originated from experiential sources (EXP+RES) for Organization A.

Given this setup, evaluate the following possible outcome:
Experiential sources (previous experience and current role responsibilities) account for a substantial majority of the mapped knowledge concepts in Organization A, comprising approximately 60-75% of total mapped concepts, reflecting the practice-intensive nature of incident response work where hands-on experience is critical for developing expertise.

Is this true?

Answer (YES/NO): NO